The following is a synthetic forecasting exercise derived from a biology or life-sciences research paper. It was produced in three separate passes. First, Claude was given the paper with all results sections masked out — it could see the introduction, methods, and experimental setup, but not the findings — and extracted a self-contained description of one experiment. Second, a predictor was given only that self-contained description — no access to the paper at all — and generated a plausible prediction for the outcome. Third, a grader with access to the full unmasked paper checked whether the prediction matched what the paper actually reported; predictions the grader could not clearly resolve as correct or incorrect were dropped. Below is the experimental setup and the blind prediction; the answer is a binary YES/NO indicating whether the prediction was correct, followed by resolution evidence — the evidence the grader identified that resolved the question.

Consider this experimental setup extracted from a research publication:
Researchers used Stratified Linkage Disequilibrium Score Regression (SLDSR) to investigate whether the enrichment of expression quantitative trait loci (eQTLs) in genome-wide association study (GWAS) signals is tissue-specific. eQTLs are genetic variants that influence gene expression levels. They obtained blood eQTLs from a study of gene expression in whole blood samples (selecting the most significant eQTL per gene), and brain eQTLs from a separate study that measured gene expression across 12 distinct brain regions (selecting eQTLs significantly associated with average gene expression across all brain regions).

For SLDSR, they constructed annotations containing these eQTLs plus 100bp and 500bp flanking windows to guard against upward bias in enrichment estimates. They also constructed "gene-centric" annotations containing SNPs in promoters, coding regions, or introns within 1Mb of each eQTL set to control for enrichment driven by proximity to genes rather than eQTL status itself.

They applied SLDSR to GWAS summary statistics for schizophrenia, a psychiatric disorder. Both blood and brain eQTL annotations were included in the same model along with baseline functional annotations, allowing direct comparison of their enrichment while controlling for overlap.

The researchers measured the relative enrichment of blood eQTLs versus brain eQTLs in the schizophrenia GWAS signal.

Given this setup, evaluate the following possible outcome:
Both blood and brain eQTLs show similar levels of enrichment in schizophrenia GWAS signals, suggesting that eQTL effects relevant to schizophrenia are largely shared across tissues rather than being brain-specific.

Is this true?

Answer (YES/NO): YES